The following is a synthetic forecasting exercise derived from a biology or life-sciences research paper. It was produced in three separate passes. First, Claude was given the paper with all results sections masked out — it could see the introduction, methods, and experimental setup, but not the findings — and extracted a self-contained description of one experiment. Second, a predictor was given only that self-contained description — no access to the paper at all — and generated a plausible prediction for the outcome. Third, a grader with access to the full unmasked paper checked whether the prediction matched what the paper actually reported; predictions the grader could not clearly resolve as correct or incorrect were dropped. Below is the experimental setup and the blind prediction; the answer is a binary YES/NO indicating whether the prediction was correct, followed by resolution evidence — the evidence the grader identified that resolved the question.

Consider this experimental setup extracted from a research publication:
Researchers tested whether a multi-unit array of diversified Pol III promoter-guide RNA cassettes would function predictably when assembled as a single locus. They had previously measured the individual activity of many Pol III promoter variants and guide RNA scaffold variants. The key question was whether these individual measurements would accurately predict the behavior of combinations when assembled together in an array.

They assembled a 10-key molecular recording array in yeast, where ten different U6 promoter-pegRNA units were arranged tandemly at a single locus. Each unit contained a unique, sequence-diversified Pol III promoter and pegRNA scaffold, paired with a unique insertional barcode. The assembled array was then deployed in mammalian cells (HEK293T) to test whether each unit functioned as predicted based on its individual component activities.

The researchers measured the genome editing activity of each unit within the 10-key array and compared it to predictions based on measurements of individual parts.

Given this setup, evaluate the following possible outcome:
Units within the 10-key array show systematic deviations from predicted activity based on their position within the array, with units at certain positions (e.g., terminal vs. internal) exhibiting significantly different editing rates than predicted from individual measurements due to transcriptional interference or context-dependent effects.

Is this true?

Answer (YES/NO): NO